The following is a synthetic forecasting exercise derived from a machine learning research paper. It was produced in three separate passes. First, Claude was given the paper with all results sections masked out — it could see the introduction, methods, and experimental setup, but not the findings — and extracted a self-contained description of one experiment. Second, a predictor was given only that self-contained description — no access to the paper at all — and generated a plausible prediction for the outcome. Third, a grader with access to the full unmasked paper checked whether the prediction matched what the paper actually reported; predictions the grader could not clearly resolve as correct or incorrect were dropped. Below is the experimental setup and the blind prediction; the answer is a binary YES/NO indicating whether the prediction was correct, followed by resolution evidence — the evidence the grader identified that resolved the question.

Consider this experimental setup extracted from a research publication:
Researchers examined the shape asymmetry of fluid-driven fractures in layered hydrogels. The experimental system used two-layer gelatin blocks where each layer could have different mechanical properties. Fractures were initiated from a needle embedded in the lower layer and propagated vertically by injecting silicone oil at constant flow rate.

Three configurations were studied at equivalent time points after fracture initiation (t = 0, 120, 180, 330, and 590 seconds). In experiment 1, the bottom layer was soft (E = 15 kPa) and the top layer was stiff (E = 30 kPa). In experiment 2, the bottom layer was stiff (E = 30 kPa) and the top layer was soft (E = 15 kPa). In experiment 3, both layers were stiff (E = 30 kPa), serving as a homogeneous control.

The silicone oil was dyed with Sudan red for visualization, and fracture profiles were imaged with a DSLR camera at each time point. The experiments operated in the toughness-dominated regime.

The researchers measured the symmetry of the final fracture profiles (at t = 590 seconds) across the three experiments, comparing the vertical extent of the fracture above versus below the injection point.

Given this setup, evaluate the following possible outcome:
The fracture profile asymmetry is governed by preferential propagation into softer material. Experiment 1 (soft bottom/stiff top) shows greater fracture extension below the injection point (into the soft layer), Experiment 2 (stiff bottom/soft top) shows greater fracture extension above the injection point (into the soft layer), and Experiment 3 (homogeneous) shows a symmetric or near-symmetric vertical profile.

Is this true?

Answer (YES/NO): YES